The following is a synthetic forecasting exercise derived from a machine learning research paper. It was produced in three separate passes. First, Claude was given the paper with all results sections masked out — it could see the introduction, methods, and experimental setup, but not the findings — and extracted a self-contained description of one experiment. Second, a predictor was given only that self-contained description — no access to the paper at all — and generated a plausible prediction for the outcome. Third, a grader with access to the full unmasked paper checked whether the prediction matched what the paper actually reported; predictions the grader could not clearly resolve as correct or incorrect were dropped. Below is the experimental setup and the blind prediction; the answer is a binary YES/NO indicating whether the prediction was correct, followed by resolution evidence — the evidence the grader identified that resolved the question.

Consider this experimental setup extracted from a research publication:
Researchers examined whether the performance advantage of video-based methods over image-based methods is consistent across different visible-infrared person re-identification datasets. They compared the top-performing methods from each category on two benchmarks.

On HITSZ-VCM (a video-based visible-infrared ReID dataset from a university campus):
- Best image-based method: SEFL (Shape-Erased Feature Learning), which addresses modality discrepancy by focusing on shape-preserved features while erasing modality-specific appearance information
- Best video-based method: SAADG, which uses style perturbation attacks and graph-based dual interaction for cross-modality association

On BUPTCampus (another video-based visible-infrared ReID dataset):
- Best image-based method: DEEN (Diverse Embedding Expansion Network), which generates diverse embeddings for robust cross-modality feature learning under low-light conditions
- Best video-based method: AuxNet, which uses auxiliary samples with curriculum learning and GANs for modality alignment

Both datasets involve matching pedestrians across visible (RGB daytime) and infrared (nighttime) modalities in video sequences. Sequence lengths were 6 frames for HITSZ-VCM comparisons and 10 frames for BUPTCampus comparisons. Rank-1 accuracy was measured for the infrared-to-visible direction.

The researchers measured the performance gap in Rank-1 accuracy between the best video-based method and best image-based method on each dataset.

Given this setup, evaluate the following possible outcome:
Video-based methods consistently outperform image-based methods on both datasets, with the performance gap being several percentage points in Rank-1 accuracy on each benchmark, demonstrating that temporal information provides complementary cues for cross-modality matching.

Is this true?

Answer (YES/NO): NO